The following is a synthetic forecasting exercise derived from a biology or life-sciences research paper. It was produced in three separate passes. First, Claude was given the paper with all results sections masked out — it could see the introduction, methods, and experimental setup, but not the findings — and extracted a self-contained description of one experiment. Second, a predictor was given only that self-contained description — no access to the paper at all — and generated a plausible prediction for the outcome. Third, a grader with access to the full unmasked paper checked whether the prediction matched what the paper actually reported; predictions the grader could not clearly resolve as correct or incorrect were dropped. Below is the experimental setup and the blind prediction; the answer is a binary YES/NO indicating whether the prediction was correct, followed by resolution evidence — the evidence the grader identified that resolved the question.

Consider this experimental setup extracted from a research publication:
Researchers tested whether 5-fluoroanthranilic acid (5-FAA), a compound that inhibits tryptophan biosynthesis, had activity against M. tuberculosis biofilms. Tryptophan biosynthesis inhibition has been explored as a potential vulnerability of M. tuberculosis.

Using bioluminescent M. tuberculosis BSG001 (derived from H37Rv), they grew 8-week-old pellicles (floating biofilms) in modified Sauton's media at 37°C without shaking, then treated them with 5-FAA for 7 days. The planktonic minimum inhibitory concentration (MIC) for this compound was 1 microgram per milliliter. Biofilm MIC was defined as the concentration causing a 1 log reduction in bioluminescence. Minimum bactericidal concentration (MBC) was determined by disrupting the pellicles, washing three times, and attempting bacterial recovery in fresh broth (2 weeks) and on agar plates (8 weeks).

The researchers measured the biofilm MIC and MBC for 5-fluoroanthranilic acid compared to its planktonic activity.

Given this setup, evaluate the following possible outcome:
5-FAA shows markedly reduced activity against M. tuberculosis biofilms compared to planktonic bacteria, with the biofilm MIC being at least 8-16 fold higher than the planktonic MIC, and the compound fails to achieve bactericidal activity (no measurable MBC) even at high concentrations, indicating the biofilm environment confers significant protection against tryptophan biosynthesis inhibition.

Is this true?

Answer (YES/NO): NO